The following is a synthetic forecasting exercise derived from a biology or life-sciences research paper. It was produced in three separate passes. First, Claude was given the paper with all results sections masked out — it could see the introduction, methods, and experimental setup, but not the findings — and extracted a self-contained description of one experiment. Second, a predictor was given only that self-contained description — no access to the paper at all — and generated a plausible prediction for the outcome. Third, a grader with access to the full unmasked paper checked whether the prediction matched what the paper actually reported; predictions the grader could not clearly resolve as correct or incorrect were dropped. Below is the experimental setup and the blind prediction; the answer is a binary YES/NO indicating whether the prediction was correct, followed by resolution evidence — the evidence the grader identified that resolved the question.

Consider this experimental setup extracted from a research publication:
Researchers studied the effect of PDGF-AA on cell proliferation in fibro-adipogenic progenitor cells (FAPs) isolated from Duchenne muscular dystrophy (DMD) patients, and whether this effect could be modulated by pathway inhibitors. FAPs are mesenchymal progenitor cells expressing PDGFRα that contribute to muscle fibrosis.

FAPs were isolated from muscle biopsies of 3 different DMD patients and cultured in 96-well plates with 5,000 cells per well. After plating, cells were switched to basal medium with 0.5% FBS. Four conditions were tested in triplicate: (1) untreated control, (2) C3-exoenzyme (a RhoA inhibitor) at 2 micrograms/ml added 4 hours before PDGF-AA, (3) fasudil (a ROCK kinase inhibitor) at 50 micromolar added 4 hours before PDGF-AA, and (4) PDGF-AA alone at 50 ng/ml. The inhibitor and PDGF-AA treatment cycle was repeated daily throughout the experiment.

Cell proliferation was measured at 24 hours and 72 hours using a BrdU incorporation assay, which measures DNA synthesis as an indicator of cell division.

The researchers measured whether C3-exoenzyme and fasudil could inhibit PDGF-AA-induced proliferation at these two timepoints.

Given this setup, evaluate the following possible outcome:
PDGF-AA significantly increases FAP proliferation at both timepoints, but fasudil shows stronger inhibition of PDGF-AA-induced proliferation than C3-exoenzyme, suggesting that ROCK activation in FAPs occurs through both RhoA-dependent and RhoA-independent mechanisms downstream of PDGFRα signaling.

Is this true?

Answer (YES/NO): NO